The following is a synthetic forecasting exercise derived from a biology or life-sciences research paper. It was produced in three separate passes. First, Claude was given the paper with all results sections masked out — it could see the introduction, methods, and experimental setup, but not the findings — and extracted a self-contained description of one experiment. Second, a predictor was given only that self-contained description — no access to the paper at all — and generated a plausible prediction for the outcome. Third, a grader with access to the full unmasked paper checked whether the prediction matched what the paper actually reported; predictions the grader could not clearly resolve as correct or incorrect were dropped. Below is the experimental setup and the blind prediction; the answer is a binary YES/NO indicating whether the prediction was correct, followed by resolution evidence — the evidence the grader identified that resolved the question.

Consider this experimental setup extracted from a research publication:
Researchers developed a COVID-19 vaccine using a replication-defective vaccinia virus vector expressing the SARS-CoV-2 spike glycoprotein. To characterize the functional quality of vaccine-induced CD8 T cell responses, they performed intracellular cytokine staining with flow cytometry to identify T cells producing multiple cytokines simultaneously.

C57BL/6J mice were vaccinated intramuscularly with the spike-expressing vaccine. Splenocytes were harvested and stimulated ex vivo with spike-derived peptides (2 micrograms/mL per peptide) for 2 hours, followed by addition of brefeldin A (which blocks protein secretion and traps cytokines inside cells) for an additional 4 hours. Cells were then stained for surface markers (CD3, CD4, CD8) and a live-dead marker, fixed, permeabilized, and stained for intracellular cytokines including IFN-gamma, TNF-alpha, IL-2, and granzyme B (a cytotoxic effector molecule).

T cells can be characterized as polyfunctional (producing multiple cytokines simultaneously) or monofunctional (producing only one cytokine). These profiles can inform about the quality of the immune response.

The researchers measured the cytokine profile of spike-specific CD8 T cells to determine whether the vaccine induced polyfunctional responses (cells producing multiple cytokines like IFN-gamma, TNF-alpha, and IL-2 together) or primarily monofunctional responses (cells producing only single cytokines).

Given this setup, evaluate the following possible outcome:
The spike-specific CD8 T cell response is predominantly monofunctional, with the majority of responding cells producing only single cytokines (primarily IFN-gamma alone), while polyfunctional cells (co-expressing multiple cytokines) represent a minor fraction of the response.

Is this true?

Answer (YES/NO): NO